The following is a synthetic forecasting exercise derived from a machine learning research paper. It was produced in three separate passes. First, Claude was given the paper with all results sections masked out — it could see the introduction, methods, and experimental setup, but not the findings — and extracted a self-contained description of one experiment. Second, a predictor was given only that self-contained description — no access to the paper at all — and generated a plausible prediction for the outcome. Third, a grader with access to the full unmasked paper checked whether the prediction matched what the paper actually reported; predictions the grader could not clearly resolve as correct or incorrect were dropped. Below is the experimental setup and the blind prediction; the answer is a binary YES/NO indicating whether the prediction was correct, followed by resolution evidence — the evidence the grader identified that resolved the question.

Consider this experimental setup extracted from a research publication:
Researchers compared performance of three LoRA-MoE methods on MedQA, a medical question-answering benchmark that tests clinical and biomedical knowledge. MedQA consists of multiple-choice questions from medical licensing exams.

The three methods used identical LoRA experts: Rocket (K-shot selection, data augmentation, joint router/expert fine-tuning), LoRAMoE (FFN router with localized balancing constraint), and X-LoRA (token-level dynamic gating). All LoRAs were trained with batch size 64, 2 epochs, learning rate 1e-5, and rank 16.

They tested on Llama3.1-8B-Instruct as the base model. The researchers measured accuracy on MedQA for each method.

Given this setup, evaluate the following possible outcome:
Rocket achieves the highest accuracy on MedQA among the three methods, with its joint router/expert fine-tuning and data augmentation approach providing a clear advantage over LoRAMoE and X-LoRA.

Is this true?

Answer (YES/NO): NO